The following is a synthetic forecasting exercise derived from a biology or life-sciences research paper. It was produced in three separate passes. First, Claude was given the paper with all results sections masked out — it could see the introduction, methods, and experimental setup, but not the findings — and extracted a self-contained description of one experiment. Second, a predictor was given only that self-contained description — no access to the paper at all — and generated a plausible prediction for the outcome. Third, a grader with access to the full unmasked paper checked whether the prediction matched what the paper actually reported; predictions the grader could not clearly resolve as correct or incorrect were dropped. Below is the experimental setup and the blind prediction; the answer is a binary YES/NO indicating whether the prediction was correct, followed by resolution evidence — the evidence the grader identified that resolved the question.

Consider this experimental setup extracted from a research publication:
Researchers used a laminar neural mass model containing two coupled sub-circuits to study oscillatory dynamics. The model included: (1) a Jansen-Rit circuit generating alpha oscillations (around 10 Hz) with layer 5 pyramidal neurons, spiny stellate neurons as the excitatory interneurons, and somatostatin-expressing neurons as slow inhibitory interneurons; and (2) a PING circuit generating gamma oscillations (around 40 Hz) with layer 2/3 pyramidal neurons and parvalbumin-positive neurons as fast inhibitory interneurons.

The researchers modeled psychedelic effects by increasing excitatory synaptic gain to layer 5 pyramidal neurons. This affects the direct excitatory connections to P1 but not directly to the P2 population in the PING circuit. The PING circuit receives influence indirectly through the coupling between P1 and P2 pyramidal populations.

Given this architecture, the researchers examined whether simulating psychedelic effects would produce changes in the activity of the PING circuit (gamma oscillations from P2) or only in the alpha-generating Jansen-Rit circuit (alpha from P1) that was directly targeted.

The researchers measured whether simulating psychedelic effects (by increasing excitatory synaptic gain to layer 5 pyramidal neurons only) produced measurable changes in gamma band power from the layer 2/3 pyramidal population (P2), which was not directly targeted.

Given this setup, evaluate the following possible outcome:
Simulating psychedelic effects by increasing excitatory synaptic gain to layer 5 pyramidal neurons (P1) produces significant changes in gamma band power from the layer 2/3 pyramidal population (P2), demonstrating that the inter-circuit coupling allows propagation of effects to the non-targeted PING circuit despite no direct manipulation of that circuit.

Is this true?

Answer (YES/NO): YES